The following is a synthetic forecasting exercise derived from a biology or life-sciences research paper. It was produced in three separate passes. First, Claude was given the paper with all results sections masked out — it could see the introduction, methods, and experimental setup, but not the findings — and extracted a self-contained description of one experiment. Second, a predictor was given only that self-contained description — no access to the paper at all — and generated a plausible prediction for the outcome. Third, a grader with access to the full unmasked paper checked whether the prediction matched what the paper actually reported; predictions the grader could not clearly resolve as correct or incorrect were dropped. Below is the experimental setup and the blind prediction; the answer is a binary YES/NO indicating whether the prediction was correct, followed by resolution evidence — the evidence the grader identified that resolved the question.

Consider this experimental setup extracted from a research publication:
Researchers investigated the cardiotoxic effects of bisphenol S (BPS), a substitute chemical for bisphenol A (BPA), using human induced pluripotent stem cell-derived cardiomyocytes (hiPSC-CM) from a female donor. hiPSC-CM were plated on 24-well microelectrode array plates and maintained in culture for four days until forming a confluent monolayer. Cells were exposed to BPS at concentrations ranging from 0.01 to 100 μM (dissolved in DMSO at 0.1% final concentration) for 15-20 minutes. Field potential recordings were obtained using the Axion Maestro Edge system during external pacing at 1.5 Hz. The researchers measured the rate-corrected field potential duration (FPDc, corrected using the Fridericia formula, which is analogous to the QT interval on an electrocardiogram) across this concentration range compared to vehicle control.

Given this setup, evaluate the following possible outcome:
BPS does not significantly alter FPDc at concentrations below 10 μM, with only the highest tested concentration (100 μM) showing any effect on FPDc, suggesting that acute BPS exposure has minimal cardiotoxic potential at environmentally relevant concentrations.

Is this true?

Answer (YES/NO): NO